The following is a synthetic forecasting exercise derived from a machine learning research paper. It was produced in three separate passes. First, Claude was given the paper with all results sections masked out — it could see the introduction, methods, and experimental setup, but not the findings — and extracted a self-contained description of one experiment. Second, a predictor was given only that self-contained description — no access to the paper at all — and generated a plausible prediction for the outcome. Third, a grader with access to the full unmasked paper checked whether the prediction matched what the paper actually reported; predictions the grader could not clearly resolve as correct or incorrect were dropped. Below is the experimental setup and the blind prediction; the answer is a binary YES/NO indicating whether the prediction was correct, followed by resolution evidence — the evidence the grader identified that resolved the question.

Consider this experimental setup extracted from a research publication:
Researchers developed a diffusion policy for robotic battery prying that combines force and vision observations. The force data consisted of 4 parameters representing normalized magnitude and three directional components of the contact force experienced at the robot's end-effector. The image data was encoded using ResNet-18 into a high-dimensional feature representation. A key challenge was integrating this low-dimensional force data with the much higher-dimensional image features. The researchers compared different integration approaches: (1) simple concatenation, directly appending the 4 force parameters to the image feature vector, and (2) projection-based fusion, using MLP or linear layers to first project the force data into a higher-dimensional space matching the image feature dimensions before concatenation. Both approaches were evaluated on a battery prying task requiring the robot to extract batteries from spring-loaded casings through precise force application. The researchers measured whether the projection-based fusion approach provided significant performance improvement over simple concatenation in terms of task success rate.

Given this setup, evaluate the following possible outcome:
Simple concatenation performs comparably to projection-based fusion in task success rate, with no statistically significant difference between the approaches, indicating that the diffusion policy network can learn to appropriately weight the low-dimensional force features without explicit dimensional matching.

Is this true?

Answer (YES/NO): NO